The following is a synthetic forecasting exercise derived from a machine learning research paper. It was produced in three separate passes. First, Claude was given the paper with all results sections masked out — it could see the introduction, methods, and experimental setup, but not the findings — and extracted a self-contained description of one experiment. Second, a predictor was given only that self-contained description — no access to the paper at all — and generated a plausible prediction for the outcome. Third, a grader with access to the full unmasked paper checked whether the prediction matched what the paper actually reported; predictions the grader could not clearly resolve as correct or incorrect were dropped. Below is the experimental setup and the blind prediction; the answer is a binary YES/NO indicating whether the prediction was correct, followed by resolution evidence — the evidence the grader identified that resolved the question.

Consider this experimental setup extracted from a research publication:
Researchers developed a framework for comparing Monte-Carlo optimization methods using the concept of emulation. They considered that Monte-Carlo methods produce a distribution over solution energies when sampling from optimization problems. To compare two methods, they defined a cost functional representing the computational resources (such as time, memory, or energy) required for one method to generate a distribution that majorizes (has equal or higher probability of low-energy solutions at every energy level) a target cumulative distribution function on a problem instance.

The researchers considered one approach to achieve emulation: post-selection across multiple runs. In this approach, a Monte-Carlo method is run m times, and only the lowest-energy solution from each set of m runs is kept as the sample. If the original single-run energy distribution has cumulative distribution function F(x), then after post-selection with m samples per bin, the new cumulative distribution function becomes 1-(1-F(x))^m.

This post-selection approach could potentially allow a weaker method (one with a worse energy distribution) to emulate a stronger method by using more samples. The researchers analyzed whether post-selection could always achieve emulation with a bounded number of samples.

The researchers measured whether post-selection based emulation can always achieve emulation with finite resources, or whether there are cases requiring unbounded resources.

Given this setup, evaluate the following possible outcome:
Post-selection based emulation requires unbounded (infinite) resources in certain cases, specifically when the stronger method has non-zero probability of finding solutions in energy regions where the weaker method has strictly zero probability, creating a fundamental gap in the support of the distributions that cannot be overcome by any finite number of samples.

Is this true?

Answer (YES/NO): NO